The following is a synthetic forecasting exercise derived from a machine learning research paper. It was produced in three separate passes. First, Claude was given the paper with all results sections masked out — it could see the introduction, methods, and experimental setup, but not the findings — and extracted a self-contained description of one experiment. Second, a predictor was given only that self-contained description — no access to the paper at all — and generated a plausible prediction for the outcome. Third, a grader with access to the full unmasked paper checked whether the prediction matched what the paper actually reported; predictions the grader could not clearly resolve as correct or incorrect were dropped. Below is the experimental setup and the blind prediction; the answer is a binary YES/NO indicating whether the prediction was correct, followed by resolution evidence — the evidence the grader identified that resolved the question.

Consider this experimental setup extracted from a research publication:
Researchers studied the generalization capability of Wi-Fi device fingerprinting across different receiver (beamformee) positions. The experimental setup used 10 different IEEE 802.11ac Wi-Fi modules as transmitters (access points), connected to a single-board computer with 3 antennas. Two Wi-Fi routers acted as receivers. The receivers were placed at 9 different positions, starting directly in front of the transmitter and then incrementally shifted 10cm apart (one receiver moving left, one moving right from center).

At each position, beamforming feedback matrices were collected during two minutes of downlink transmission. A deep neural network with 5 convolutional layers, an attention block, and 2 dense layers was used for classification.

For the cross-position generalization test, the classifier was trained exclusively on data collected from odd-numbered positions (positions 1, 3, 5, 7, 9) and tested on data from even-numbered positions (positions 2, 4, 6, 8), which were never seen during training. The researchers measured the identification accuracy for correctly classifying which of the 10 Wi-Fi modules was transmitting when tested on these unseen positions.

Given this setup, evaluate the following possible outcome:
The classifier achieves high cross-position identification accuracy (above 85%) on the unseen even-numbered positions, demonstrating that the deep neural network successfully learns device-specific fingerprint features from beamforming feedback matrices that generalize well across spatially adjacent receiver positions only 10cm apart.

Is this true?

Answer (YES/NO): NO